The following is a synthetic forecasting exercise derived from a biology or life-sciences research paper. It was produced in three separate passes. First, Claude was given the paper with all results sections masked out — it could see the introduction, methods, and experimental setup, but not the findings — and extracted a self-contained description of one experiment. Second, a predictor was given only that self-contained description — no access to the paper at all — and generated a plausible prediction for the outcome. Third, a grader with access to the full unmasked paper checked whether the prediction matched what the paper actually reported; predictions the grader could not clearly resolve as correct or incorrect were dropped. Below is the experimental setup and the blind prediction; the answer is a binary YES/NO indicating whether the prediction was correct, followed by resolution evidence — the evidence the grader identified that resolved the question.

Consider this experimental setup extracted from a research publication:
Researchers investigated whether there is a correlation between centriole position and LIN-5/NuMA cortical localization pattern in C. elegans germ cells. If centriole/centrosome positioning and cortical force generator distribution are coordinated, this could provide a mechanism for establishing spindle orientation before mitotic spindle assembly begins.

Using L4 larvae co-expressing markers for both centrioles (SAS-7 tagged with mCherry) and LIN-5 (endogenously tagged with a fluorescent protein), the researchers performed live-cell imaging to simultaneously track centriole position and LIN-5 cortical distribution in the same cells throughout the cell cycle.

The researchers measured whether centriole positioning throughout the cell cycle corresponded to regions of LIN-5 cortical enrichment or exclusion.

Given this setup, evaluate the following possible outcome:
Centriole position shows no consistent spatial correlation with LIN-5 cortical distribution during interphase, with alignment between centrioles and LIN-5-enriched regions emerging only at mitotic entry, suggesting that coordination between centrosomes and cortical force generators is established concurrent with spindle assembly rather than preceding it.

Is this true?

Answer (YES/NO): NO